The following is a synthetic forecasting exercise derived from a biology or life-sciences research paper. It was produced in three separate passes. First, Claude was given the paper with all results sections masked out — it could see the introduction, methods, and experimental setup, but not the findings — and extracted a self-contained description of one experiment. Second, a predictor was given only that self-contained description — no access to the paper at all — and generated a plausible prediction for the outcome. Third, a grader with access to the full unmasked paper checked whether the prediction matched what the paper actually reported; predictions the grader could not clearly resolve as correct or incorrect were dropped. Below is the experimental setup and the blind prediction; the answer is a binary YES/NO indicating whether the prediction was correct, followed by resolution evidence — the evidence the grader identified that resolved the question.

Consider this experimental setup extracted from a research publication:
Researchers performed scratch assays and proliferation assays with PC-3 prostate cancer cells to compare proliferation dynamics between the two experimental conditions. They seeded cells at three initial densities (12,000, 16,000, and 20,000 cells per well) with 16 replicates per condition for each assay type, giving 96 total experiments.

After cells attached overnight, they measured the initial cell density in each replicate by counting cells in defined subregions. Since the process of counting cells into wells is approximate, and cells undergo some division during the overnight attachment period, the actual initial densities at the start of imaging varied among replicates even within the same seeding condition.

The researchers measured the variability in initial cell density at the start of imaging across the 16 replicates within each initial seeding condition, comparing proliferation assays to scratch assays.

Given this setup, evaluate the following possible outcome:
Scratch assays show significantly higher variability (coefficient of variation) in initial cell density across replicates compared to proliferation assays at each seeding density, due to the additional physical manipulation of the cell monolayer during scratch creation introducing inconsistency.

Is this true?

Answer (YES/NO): NO